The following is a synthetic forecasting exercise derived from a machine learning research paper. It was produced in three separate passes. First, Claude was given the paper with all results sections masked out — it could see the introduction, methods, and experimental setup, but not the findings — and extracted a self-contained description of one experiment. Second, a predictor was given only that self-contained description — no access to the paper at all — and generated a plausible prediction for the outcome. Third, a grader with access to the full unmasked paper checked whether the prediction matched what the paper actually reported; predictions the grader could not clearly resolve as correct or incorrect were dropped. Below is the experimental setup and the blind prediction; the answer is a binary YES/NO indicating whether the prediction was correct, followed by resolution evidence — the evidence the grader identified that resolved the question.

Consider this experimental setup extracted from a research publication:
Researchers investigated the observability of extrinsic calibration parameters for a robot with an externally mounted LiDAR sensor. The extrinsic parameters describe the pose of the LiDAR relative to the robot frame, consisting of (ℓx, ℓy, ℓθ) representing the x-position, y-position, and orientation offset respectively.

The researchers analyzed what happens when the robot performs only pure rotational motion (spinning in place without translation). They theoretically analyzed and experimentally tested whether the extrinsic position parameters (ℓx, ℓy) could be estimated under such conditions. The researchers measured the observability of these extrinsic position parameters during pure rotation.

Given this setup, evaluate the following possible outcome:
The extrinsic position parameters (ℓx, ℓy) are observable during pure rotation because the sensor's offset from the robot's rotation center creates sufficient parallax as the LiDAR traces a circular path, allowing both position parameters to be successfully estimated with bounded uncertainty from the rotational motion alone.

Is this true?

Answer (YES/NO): NO